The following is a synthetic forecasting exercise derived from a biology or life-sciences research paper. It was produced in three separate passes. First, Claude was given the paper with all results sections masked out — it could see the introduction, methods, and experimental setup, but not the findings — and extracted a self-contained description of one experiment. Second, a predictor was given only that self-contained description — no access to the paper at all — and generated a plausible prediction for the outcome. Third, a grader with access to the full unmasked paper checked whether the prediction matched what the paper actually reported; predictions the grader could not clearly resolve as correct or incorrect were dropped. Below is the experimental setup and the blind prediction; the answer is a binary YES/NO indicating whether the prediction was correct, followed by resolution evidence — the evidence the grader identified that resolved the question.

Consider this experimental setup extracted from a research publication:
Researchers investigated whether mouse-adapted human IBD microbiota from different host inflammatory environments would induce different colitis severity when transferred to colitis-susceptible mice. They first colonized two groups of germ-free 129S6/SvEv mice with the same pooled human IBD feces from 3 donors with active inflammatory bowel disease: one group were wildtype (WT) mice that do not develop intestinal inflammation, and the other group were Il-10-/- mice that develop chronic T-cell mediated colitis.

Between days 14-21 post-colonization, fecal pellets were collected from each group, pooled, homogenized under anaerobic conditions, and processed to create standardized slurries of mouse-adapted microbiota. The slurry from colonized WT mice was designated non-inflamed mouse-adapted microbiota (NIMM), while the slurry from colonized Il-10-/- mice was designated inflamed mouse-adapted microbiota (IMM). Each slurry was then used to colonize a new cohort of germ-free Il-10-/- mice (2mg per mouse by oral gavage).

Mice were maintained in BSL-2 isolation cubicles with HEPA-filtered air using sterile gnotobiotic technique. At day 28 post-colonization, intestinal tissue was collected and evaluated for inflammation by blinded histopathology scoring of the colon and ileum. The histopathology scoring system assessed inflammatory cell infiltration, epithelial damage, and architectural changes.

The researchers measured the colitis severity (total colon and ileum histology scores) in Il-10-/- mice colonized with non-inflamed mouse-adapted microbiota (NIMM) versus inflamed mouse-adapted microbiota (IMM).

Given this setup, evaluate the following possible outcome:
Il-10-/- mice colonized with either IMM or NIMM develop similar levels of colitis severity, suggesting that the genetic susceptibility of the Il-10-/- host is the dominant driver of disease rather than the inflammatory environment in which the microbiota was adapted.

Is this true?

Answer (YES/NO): NO